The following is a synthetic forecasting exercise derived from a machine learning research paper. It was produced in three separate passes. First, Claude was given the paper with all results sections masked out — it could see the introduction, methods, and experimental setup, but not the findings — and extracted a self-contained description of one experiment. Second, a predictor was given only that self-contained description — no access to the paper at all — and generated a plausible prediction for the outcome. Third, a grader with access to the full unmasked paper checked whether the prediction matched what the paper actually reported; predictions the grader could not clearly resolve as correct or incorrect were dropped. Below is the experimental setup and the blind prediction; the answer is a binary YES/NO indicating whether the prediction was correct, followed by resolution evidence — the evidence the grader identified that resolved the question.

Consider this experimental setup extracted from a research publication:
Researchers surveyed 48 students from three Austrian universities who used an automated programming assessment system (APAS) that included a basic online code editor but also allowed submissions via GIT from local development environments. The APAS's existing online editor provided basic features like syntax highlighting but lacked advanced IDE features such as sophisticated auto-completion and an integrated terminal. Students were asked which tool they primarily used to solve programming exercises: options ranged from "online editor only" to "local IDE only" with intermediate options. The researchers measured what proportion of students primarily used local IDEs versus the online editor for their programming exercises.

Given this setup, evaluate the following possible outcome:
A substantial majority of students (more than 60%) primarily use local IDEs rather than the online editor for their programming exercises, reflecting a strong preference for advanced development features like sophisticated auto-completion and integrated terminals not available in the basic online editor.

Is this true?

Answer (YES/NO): NO